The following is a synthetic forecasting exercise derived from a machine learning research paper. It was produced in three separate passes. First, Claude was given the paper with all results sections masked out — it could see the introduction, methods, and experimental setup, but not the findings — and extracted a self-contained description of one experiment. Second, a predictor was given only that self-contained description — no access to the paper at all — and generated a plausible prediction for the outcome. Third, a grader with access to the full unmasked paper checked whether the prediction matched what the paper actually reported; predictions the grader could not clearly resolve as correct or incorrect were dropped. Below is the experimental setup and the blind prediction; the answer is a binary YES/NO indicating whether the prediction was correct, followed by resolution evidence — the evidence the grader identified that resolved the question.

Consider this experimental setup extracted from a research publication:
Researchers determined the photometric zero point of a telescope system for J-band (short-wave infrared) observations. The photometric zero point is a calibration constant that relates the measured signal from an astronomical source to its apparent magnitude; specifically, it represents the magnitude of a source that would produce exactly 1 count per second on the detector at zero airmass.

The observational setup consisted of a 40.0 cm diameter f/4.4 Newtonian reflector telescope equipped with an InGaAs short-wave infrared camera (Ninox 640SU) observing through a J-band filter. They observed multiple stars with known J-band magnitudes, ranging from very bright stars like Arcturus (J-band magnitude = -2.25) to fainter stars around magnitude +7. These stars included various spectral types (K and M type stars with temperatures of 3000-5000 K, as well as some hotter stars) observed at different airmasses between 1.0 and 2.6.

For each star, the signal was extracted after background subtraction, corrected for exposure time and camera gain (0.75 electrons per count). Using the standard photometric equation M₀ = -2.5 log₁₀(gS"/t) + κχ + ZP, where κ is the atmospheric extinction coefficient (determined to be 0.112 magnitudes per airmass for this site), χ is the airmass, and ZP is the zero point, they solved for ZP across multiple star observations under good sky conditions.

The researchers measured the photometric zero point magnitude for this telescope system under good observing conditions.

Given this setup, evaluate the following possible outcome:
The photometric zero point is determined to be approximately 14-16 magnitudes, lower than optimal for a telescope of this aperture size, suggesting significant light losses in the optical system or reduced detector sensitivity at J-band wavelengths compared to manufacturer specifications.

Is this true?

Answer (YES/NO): NO